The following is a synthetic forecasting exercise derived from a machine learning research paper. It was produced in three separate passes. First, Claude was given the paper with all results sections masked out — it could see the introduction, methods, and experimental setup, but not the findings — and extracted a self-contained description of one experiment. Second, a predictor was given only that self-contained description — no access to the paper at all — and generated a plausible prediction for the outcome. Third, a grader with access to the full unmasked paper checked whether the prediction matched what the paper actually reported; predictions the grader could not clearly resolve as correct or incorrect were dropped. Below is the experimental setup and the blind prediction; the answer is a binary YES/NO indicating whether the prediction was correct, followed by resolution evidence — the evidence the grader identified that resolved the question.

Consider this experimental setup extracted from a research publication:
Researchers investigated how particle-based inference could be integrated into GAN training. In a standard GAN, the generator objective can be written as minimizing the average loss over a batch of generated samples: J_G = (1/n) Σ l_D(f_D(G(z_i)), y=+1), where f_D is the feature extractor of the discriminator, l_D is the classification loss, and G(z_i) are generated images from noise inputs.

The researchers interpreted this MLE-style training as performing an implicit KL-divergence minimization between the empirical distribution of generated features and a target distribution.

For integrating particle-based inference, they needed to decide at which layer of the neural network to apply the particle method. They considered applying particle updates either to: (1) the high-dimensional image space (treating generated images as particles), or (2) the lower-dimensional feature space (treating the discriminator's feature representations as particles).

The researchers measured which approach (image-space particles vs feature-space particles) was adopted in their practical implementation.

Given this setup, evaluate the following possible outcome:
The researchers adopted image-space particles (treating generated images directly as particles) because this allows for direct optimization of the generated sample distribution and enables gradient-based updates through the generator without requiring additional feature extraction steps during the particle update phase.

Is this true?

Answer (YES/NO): NO